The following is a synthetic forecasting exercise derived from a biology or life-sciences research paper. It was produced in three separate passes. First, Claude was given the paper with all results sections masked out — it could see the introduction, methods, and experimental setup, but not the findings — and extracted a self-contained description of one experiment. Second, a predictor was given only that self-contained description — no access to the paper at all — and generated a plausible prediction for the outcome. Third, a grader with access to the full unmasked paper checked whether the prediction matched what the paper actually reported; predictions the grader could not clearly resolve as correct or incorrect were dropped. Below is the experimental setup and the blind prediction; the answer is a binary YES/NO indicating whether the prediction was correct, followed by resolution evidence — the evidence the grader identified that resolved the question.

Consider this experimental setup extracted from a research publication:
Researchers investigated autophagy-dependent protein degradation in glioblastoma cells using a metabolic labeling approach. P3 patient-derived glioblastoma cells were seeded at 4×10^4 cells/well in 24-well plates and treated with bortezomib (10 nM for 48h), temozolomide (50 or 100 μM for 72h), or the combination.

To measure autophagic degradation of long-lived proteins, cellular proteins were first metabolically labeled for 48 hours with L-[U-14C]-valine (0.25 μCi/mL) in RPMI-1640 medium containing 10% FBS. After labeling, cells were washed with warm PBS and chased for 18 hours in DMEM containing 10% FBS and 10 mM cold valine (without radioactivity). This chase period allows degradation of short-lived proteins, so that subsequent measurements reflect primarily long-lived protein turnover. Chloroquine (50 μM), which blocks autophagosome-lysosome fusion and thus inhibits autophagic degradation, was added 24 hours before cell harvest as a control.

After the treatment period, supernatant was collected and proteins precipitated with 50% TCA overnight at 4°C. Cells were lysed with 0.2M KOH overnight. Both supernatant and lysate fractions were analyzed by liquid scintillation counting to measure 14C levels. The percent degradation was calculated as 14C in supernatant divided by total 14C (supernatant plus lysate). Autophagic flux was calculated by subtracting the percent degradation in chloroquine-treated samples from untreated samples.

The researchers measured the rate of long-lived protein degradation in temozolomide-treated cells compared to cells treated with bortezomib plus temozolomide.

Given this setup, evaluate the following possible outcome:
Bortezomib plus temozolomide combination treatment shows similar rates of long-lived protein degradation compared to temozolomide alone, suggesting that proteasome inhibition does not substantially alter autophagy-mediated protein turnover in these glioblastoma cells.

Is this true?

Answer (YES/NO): NO